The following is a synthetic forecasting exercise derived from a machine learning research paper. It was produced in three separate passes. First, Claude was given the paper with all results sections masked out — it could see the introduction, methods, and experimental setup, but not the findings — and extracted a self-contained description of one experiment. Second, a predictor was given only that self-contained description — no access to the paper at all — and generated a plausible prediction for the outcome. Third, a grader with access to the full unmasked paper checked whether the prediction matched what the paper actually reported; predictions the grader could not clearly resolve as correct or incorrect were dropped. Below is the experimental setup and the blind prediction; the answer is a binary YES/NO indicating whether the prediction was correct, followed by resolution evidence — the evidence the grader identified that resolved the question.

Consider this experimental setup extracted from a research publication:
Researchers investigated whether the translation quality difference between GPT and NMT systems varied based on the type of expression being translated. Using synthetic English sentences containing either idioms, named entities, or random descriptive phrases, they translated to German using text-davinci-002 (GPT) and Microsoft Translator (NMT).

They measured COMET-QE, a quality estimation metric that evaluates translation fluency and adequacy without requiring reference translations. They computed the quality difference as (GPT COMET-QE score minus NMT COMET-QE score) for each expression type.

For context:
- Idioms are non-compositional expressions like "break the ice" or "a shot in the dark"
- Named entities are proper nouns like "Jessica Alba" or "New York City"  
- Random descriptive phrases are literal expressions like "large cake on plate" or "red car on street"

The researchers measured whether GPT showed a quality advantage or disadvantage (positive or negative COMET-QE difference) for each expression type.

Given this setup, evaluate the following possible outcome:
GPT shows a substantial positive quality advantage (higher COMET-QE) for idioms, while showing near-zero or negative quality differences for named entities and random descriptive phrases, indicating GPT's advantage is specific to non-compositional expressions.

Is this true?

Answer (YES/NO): YES